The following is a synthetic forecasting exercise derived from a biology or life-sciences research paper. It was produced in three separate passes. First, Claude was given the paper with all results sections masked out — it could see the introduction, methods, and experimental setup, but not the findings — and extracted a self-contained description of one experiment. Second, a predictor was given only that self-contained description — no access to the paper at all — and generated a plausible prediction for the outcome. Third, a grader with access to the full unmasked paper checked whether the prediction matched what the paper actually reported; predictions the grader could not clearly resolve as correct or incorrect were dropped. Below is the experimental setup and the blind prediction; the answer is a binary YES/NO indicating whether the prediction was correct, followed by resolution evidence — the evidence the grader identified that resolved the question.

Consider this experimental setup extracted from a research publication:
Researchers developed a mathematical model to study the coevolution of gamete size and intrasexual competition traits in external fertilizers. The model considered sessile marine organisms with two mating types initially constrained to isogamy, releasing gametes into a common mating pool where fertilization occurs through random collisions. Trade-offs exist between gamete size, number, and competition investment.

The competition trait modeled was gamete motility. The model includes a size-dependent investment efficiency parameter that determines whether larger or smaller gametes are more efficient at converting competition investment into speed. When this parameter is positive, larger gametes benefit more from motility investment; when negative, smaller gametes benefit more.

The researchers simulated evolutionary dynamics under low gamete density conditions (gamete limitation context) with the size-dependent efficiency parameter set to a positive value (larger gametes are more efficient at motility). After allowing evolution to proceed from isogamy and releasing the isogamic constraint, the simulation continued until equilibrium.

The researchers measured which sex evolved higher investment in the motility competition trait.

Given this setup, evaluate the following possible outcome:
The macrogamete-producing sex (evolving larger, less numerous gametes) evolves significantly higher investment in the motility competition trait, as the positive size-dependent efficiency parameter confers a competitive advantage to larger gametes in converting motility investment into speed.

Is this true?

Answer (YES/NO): YES